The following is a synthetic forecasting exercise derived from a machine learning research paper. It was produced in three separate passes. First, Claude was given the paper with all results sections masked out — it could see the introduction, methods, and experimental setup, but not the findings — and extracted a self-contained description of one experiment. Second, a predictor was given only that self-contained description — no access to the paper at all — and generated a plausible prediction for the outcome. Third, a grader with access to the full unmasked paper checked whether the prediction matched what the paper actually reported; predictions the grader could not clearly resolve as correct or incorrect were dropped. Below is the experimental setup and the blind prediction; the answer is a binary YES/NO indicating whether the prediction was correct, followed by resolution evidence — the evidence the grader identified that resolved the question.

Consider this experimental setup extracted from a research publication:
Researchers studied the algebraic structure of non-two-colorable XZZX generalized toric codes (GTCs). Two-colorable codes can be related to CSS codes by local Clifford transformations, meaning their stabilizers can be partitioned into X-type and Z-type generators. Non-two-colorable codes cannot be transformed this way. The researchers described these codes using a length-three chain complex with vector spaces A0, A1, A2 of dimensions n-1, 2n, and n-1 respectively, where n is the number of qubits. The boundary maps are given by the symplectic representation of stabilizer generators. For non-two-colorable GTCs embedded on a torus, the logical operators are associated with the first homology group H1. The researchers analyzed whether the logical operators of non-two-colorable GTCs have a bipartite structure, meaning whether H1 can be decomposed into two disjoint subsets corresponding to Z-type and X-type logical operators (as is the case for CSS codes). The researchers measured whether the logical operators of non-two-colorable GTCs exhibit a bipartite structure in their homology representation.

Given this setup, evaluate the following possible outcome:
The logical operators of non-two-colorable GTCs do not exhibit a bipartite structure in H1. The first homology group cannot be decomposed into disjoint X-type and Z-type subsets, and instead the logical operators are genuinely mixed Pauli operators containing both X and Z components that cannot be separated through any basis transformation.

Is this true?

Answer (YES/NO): YES